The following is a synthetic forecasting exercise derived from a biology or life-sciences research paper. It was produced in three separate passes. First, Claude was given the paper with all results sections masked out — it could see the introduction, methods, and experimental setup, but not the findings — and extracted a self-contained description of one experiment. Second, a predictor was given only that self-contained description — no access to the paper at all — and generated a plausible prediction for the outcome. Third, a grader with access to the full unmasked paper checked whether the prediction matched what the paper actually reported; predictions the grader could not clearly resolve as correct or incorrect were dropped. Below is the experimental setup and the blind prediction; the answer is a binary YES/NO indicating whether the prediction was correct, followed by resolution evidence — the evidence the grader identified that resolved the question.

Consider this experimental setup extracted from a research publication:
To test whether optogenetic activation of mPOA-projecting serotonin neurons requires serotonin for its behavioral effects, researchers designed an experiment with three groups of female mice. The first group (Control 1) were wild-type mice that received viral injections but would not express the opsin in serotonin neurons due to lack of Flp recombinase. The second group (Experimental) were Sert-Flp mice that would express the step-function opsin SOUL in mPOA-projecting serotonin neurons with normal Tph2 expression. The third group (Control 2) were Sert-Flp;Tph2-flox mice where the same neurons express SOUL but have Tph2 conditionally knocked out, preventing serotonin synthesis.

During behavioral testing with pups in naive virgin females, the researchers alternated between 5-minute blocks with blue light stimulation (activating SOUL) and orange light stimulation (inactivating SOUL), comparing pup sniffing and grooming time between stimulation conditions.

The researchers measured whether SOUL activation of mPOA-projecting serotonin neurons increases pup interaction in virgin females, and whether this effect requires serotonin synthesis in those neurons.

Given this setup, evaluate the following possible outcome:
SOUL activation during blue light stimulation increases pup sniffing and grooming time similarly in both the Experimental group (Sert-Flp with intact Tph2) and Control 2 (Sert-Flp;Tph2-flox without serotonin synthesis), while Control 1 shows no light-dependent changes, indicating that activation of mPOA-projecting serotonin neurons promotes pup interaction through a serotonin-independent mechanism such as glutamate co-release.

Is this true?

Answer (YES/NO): NO